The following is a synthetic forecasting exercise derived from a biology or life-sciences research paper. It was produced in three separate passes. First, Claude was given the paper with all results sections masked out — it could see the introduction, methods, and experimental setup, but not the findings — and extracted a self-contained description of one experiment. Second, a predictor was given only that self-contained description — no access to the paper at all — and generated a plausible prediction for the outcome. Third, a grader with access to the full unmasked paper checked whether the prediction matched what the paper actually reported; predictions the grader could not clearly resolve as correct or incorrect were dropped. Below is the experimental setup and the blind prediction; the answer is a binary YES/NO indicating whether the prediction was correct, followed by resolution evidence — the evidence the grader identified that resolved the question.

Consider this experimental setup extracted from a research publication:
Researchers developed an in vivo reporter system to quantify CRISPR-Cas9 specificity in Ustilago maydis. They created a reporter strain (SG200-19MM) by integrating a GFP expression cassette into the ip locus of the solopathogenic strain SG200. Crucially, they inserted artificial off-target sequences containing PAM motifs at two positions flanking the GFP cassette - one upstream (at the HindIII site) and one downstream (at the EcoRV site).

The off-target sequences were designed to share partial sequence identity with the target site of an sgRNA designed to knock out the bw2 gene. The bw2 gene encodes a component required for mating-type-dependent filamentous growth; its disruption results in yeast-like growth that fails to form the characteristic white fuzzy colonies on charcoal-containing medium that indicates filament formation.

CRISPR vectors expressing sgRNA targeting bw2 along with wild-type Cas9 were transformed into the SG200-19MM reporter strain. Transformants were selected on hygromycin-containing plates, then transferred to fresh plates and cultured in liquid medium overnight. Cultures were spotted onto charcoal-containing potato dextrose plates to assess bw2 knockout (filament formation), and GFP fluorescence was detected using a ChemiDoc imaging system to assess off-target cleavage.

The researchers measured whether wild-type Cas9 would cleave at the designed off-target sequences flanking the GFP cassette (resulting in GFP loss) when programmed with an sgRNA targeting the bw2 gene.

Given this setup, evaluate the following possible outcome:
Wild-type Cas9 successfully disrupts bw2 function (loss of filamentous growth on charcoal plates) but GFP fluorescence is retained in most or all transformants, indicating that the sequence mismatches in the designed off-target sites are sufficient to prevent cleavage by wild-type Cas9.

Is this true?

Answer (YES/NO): NO